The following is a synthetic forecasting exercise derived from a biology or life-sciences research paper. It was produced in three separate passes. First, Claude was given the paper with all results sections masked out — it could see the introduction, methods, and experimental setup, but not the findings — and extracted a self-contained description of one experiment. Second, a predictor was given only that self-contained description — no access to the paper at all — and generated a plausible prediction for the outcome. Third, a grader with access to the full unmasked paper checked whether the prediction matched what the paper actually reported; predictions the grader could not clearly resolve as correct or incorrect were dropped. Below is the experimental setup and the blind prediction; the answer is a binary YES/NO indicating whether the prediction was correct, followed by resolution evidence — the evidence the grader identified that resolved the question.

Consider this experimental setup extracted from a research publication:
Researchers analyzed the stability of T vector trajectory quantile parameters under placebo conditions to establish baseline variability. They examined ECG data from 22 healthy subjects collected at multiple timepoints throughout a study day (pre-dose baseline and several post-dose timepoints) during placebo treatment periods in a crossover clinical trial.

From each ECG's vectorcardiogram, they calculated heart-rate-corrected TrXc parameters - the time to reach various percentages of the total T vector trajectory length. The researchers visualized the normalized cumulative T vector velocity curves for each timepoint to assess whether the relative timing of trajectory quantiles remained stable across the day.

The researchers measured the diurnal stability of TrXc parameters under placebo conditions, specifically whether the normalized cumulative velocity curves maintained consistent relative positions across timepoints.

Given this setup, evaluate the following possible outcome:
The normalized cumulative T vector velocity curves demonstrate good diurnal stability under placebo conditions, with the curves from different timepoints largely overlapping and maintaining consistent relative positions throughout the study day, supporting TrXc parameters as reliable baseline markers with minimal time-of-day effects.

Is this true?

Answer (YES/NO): YES